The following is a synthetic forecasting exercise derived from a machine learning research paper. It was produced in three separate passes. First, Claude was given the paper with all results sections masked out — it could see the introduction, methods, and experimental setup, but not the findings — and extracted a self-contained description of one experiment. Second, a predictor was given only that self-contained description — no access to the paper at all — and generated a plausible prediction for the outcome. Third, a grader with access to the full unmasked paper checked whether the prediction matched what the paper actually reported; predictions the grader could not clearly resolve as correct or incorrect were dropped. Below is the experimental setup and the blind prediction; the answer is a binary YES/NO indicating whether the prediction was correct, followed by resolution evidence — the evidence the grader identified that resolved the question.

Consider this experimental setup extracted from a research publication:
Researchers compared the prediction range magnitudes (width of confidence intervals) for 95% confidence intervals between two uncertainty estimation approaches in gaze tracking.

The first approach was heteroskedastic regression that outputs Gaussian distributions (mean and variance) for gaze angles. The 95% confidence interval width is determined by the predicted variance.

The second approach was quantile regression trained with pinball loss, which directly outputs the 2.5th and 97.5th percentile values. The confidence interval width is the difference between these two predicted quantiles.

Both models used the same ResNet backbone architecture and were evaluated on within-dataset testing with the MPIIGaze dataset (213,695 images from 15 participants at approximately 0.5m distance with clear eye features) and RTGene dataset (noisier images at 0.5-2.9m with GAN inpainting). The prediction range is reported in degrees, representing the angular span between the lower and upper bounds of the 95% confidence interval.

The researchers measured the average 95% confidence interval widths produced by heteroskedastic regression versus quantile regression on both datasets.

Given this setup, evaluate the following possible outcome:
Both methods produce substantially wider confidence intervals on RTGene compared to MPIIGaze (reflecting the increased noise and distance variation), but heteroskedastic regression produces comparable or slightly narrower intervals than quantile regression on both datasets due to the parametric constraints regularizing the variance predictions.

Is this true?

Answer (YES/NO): NO